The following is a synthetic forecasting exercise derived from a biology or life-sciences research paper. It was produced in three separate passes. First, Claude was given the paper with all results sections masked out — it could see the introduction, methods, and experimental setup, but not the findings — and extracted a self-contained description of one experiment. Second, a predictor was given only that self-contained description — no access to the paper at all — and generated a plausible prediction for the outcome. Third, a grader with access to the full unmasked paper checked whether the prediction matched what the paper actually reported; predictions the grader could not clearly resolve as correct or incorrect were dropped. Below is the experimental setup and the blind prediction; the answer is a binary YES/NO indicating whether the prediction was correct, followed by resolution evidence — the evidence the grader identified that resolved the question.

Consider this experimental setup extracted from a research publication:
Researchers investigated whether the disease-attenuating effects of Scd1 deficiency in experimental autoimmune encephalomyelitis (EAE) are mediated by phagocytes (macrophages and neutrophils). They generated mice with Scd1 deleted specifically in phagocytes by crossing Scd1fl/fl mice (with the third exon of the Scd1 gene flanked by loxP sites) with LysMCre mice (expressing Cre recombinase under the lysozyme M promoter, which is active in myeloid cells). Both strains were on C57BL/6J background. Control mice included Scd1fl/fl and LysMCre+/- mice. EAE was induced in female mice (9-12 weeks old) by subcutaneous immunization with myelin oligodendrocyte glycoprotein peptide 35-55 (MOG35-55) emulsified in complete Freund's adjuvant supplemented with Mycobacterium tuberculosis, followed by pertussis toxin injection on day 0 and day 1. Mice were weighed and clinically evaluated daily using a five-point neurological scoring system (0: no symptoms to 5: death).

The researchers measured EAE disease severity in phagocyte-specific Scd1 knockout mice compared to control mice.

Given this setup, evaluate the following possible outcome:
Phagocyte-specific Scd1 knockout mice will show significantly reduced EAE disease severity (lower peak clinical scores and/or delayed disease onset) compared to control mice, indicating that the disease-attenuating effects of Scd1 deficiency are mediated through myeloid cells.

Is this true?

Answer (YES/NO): NO